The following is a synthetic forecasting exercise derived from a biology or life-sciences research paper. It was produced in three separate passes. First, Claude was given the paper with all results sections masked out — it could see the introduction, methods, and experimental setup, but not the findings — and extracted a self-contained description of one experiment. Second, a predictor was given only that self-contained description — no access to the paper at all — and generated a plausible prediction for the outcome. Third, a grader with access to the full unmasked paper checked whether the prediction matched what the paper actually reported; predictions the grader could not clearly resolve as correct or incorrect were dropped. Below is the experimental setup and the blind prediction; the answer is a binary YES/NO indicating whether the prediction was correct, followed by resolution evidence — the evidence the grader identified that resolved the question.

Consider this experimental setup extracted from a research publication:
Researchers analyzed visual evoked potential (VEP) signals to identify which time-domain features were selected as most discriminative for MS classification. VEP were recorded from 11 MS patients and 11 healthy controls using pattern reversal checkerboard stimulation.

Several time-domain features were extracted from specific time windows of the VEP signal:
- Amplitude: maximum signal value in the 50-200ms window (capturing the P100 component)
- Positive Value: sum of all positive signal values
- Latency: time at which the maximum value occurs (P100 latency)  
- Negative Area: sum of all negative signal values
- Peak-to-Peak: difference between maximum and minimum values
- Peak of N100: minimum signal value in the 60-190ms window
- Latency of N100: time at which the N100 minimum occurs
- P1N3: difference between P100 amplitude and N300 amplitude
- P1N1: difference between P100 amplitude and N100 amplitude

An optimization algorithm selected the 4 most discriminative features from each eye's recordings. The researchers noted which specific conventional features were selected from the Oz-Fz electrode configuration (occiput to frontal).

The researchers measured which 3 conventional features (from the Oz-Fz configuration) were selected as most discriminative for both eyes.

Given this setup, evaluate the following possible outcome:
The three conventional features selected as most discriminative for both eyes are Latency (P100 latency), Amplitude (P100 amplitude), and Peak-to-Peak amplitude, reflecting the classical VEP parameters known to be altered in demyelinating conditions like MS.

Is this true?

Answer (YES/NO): NO